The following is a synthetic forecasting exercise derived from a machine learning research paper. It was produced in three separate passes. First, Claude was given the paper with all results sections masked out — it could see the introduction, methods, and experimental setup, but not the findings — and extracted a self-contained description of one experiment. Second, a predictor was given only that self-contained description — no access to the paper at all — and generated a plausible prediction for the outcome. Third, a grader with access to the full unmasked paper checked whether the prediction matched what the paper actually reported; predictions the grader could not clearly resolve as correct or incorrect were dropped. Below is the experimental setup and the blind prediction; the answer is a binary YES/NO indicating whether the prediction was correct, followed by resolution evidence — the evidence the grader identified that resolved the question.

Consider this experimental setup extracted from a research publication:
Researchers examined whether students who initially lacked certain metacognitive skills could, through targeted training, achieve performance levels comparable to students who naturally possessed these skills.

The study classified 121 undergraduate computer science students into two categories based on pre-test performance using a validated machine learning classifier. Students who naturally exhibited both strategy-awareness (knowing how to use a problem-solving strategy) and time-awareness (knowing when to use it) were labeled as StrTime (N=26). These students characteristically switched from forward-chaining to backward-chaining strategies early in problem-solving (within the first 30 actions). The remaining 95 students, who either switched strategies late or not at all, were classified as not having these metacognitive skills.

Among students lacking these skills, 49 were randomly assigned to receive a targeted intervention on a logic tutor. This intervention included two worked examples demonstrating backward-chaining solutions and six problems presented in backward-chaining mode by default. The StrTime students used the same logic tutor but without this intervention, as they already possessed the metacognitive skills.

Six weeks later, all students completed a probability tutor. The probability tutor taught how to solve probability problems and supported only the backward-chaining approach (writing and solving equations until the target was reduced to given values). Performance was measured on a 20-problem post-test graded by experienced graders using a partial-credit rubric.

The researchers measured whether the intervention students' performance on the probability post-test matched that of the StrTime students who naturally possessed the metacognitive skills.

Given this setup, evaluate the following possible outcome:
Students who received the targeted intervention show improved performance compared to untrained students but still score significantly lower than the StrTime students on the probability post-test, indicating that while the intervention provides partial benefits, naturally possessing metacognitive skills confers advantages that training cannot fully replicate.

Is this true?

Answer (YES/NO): NO